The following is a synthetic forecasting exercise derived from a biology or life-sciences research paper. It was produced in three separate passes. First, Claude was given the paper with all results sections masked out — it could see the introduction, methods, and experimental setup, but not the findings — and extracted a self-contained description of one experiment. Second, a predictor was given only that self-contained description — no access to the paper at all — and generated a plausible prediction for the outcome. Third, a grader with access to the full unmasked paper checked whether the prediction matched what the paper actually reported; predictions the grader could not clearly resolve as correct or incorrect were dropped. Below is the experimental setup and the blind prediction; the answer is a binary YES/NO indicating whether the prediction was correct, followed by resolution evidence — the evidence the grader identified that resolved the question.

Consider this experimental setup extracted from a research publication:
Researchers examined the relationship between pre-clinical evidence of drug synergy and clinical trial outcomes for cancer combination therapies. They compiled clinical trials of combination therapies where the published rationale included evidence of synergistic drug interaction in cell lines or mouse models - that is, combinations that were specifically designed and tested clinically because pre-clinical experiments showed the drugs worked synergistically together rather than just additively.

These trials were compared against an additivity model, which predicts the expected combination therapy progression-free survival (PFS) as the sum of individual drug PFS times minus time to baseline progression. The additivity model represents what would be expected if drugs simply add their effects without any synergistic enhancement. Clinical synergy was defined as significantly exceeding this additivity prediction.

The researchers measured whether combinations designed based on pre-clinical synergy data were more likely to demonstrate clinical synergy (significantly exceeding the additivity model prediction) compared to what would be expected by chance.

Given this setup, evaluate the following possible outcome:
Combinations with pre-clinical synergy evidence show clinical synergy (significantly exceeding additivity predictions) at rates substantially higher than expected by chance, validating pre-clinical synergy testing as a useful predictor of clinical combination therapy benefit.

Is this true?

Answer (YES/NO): NO